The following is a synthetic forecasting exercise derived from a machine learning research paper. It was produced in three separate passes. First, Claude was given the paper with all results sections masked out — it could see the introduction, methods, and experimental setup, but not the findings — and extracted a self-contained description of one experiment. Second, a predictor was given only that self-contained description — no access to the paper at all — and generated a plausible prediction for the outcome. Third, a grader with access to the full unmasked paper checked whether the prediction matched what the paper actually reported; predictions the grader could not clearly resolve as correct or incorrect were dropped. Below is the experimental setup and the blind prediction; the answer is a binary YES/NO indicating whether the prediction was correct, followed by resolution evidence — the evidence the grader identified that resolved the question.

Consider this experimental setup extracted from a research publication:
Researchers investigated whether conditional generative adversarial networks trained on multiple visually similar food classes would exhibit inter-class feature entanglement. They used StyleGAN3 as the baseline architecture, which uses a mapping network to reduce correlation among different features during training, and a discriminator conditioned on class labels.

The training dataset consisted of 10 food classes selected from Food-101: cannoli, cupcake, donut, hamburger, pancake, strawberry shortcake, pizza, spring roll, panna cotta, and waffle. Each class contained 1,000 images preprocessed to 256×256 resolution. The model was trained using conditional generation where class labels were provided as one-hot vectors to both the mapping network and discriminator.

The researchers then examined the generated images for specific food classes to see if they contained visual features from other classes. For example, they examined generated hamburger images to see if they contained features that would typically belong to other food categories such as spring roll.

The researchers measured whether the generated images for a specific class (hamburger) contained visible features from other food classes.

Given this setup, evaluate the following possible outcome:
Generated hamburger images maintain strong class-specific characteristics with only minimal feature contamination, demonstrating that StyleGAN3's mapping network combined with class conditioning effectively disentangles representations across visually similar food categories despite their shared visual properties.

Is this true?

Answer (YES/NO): NO